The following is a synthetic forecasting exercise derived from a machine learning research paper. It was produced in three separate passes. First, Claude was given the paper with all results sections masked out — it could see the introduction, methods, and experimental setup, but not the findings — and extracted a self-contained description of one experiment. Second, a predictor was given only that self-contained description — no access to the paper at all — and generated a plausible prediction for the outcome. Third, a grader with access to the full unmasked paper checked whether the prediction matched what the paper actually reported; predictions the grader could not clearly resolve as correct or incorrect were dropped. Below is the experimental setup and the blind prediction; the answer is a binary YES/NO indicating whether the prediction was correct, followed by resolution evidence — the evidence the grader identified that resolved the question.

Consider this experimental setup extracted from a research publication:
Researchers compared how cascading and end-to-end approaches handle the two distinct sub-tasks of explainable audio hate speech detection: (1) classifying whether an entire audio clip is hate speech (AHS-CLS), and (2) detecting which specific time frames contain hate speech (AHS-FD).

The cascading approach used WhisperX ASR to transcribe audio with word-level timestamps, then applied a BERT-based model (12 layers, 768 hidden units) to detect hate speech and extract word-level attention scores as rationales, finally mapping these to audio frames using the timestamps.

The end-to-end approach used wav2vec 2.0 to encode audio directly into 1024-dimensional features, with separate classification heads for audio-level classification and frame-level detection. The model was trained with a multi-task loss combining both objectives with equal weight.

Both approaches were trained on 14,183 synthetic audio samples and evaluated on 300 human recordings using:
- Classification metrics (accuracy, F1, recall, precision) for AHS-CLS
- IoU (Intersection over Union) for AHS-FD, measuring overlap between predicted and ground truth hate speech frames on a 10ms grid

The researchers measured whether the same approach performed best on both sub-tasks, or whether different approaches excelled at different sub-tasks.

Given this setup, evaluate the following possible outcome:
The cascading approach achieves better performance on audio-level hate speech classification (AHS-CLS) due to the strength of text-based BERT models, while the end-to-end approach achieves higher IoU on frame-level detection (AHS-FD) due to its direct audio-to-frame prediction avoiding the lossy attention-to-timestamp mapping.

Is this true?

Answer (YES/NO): YES